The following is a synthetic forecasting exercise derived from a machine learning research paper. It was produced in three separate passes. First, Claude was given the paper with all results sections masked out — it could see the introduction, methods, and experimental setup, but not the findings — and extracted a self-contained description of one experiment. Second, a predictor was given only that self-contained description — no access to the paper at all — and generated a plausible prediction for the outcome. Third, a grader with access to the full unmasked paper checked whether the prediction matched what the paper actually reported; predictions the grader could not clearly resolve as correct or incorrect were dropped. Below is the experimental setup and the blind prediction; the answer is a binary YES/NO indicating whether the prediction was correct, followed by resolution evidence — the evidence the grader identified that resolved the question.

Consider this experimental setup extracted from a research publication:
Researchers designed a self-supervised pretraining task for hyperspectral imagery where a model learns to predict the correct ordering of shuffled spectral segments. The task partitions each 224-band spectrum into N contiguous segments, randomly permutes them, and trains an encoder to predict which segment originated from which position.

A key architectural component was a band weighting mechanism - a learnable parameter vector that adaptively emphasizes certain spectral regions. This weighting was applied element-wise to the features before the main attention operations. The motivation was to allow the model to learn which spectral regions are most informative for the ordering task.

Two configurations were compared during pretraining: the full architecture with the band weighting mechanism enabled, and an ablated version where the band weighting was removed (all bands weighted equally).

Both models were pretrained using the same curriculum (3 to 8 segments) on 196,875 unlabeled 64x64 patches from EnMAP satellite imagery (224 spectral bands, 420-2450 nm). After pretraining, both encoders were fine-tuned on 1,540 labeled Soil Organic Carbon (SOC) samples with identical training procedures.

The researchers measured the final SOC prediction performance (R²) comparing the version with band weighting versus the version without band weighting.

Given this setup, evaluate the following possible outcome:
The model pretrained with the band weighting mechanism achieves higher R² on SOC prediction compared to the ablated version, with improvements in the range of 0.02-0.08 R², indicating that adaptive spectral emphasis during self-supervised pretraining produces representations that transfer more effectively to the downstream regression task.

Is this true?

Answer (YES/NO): NO